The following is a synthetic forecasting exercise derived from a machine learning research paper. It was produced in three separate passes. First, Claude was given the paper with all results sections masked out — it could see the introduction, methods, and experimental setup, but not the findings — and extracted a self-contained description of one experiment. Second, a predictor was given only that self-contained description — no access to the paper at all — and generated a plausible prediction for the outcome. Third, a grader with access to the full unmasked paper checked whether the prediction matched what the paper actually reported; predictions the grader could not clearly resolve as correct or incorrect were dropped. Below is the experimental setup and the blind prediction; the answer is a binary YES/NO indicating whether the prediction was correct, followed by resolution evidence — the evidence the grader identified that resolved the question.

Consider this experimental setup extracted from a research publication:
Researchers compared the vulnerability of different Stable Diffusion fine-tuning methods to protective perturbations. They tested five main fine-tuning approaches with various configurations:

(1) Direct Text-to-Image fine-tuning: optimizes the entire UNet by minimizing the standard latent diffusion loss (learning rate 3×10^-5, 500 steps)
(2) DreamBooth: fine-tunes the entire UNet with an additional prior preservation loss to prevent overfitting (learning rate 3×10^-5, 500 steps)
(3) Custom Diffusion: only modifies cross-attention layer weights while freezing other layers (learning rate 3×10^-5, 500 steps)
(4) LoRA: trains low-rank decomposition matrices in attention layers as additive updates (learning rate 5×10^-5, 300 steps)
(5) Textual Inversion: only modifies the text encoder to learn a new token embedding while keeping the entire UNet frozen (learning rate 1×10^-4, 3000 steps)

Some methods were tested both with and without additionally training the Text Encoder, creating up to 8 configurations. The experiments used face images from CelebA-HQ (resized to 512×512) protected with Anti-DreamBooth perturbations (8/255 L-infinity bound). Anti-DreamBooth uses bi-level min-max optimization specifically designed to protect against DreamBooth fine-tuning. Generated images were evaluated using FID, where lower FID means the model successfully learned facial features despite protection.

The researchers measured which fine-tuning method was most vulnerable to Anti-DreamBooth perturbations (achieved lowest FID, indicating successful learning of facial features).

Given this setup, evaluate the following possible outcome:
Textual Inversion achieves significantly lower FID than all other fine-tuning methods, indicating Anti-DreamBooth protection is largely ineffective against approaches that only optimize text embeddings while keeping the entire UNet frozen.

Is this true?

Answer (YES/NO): NO